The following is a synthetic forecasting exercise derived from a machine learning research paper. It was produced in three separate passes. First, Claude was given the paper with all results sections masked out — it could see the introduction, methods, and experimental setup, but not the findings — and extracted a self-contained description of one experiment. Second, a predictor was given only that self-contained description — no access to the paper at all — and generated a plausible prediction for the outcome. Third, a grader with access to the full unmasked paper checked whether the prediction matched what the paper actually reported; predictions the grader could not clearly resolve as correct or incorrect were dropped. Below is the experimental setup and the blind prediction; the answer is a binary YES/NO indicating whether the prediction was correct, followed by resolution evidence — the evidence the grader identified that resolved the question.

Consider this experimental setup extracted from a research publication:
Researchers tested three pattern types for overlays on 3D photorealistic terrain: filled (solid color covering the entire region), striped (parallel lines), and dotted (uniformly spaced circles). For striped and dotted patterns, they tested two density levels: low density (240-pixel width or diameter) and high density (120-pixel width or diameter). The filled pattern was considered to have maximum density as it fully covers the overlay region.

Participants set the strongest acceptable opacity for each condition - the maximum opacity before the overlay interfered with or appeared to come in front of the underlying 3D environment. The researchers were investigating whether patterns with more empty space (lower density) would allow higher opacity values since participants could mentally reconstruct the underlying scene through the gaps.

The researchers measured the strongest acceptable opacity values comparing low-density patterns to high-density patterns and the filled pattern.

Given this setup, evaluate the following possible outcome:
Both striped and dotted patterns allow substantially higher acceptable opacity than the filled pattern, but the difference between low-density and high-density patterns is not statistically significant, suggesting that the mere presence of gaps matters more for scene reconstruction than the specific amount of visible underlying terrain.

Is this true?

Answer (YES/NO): NO